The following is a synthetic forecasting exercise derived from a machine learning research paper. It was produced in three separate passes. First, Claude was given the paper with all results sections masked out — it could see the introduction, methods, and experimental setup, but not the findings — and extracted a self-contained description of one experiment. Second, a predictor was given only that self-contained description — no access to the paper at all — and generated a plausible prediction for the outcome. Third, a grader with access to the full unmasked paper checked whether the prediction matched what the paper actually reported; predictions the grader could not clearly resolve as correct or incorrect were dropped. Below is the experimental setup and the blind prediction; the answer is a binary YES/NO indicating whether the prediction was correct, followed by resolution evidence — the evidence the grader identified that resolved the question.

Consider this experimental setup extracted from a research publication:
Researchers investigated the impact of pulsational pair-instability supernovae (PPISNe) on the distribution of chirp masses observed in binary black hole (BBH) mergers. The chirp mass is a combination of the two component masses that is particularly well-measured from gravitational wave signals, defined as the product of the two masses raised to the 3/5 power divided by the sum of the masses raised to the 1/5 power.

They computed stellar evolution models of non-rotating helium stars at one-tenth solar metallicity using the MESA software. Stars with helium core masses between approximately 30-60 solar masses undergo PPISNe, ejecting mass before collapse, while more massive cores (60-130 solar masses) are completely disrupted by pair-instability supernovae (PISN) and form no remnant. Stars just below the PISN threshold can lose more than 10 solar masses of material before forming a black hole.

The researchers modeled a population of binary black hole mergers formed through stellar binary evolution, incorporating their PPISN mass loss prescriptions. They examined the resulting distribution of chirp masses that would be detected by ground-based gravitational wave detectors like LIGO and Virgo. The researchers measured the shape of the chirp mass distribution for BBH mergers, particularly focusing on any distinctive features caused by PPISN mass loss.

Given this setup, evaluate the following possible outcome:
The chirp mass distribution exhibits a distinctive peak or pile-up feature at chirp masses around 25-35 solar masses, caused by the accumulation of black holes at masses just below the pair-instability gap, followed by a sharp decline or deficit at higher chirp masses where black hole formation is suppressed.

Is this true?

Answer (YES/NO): NO